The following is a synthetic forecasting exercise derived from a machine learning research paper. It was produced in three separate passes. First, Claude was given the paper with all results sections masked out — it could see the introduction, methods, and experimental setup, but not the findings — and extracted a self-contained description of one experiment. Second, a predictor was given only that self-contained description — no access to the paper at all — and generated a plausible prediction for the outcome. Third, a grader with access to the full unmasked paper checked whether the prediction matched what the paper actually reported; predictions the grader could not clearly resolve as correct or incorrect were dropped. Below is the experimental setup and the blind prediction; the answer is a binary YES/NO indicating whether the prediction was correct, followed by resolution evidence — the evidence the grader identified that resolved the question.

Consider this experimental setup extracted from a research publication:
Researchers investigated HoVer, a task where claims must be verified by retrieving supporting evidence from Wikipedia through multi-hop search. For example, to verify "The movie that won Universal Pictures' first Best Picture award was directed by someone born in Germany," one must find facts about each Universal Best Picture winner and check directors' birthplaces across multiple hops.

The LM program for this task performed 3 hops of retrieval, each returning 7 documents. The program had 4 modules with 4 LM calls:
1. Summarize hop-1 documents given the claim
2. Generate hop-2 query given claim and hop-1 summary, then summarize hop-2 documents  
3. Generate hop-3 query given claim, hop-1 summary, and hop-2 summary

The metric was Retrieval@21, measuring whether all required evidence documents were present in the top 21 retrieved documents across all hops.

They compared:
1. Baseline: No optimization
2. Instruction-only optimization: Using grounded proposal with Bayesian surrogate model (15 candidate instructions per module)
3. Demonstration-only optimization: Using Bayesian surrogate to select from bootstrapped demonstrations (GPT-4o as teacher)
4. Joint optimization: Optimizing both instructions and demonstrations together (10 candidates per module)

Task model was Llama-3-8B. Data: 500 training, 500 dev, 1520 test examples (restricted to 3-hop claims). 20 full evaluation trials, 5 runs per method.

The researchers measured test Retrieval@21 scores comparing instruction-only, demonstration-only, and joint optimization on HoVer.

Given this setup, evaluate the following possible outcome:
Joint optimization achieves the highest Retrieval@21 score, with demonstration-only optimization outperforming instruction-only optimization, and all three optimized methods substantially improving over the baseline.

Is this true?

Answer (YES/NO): YES